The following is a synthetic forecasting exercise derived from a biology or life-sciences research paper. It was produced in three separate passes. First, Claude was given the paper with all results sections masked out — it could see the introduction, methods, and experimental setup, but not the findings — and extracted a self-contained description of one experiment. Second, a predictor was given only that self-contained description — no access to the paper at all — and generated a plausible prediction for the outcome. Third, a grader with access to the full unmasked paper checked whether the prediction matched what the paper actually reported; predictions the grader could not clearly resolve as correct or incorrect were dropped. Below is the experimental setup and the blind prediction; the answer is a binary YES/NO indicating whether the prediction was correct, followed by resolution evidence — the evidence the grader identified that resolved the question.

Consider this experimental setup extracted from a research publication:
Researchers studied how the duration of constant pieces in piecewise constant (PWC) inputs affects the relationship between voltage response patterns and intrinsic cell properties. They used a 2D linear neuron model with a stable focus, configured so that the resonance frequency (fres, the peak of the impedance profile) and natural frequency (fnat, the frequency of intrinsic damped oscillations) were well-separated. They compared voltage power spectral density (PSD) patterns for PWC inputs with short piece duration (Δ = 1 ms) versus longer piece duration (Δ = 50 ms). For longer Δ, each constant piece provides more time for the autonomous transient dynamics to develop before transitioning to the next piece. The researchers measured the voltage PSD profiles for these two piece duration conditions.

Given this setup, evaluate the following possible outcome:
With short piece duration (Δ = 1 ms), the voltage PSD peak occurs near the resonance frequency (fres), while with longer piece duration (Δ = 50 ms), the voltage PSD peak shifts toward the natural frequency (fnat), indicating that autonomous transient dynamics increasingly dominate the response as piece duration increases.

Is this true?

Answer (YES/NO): YES